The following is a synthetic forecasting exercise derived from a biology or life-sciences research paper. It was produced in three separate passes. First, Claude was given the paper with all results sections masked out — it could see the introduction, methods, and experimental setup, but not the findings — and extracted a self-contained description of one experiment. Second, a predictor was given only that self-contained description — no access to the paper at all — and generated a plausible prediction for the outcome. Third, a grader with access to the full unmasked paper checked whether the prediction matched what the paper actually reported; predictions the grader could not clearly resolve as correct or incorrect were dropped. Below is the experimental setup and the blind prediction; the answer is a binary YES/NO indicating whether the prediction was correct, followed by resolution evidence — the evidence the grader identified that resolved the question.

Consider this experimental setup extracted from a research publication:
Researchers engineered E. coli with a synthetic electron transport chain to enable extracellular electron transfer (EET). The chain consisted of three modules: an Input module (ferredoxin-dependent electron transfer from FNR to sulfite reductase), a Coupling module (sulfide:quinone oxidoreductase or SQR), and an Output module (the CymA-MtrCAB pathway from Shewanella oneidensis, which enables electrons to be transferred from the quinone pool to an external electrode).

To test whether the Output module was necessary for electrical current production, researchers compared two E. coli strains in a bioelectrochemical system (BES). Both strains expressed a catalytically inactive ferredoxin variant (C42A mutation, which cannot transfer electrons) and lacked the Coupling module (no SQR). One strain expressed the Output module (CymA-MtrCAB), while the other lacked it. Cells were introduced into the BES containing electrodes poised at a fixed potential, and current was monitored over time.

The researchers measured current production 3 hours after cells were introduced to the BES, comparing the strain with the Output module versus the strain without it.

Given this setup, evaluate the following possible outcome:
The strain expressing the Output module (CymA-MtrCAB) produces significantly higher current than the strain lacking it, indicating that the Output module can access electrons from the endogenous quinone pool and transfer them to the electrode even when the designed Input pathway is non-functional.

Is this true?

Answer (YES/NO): YES